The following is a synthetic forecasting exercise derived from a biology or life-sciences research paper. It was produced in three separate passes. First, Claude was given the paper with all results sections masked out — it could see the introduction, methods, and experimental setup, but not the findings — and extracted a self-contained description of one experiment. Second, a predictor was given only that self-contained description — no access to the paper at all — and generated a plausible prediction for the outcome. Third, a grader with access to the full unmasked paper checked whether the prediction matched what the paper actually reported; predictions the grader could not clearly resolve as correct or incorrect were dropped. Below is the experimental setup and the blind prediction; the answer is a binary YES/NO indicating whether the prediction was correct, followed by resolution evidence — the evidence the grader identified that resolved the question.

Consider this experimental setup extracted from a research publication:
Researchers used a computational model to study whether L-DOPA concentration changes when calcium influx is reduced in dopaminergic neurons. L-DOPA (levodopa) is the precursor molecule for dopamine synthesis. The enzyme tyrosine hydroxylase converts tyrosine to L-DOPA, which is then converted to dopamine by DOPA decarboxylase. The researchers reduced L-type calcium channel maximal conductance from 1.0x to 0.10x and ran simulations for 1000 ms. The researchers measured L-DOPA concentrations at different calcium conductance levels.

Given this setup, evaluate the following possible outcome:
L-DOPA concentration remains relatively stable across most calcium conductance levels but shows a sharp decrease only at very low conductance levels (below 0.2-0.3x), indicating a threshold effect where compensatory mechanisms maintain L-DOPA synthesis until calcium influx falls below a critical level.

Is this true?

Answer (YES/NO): NO